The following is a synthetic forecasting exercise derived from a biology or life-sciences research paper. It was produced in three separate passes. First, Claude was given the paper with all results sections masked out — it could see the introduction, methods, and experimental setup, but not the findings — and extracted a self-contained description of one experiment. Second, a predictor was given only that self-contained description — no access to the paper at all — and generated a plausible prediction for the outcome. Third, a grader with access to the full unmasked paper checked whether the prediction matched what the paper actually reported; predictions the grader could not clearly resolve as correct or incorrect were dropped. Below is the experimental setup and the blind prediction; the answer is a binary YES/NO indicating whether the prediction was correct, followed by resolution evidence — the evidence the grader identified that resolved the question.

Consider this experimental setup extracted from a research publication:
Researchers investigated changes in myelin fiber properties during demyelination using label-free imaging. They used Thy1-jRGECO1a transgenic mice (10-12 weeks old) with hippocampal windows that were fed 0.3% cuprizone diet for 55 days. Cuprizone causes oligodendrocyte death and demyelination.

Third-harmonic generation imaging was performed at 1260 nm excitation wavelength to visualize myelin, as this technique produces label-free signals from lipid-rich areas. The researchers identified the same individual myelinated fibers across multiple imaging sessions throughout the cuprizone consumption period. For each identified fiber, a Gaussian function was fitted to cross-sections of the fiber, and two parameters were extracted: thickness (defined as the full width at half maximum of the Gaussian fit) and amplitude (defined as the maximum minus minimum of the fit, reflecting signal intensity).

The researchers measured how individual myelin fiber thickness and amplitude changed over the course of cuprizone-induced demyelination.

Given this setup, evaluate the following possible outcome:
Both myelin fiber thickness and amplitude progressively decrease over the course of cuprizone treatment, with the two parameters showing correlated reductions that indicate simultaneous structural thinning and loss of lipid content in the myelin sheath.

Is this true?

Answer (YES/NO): NO